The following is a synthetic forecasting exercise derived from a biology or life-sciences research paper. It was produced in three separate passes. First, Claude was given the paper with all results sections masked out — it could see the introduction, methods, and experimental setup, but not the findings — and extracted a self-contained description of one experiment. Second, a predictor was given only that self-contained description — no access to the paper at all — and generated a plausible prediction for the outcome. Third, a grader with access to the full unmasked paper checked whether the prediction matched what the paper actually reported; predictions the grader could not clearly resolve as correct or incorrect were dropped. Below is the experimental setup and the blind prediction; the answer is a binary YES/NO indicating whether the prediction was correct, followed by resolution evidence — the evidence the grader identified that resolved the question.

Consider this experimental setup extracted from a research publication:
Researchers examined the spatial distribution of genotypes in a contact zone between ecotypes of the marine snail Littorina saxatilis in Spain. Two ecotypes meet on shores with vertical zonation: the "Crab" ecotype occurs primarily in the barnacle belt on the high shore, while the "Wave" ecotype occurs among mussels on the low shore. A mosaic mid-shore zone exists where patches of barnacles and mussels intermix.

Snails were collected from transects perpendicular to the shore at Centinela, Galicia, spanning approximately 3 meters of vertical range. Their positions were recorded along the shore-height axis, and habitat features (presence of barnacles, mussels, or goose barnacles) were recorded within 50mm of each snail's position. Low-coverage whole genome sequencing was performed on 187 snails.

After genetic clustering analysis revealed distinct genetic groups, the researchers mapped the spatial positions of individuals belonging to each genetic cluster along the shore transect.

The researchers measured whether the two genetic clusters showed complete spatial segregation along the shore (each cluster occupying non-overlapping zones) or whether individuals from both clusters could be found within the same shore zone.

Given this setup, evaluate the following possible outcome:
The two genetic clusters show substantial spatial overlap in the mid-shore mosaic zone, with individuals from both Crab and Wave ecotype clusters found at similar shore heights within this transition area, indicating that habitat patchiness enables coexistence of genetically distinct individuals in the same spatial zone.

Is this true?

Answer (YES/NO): NO